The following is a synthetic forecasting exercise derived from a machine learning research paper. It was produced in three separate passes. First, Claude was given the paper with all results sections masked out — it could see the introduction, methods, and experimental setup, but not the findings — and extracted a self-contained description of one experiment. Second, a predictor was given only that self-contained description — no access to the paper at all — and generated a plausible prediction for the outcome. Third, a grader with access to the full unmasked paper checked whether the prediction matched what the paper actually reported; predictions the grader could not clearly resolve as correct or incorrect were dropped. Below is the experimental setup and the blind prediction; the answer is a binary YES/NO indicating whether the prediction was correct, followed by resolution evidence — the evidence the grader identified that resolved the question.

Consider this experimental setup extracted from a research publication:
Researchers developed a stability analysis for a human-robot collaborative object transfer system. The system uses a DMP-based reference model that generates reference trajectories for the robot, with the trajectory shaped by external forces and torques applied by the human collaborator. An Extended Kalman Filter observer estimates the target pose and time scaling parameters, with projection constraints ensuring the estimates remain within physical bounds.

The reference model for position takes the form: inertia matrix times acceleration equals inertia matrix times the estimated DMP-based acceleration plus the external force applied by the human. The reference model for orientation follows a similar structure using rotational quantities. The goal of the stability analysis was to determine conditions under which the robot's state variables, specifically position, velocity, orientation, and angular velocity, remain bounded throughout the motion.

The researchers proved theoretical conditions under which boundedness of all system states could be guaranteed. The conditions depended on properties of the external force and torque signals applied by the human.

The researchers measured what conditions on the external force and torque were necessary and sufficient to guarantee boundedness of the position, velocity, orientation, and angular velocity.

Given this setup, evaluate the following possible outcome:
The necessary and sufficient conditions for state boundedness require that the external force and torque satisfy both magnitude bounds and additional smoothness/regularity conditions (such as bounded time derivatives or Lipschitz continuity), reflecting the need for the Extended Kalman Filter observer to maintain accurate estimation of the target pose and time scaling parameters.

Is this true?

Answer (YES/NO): NO